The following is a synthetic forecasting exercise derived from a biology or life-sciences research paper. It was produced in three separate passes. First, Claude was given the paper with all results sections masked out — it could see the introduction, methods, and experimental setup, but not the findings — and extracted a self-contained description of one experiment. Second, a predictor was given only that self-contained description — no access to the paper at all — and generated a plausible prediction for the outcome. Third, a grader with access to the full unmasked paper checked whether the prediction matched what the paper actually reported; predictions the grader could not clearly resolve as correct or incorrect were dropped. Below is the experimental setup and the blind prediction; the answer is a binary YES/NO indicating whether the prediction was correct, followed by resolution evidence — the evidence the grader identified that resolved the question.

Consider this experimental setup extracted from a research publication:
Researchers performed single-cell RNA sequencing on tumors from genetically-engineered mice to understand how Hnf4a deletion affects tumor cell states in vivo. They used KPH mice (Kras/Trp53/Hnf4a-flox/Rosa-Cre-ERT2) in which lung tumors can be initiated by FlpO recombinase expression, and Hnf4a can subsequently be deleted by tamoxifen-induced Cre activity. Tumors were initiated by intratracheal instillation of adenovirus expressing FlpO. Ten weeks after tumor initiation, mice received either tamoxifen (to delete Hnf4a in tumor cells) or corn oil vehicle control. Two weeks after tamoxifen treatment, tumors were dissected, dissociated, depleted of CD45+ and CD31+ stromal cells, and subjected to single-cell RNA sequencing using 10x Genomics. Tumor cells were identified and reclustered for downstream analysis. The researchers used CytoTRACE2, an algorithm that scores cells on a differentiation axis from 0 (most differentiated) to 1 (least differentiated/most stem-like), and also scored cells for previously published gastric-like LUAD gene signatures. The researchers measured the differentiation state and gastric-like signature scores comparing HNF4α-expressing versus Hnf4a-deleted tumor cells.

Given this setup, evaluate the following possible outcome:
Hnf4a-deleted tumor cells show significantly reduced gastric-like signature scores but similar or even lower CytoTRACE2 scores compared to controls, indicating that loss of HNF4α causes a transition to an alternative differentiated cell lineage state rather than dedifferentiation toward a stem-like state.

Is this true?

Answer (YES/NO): YES